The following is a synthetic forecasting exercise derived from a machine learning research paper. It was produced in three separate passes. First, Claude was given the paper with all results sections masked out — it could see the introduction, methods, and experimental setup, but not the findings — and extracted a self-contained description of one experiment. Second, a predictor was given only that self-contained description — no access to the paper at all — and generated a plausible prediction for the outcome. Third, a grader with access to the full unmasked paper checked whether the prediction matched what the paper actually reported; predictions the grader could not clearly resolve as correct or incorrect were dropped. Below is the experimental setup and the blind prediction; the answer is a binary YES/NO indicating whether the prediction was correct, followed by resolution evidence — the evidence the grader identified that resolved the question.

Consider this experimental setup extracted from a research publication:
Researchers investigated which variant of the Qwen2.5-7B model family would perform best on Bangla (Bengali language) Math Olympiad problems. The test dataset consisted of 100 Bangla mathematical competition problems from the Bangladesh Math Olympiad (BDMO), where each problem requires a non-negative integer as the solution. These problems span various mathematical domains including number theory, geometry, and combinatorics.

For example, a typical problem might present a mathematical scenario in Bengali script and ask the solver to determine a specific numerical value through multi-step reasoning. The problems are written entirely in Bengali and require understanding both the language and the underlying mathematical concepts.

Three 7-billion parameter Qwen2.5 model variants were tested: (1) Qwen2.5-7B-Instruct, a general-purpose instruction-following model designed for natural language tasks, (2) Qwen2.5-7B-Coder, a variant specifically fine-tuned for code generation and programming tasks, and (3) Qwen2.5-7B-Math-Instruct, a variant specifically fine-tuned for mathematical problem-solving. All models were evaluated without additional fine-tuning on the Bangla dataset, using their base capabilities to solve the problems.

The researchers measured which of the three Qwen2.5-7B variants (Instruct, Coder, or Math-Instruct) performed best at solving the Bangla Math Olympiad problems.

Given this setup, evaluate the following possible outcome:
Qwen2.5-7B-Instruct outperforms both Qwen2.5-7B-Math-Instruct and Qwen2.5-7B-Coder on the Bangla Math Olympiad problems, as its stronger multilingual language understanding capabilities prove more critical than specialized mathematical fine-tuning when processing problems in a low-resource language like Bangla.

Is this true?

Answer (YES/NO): YES